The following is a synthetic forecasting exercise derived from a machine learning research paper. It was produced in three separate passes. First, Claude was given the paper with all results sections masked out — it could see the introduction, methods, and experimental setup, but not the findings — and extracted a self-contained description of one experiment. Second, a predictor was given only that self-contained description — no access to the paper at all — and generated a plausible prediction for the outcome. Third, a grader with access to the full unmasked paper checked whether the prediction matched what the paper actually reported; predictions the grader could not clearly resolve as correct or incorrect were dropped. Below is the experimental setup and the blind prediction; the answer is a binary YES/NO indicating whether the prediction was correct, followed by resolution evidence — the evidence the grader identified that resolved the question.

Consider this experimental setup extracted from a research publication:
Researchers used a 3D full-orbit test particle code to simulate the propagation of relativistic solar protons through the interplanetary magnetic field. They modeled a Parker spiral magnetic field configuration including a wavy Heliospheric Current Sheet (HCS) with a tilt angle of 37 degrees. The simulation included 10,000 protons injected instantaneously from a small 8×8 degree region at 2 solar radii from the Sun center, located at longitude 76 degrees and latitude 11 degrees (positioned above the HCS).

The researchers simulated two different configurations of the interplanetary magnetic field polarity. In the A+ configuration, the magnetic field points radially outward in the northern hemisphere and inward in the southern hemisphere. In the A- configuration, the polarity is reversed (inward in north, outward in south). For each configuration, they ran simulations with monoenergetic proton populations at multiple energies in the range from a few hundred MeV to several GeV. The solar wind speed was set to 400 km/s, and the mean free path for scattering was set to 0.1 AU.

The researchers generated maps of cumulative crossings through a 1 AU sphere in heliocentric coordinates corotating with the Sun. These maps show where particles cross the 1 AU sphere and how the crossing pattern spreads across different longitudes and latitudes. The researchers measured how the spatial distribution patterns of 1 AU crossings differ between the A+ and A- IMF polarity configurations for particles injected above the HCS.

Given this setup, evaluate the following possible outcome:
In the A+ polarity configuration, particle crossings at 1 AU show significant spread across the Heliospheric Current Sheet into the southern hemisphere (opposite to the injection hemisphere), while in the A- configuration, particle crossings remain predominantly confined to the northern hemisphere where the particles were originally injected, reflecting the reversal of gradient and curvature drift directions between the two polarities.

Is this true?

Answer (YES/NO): YES